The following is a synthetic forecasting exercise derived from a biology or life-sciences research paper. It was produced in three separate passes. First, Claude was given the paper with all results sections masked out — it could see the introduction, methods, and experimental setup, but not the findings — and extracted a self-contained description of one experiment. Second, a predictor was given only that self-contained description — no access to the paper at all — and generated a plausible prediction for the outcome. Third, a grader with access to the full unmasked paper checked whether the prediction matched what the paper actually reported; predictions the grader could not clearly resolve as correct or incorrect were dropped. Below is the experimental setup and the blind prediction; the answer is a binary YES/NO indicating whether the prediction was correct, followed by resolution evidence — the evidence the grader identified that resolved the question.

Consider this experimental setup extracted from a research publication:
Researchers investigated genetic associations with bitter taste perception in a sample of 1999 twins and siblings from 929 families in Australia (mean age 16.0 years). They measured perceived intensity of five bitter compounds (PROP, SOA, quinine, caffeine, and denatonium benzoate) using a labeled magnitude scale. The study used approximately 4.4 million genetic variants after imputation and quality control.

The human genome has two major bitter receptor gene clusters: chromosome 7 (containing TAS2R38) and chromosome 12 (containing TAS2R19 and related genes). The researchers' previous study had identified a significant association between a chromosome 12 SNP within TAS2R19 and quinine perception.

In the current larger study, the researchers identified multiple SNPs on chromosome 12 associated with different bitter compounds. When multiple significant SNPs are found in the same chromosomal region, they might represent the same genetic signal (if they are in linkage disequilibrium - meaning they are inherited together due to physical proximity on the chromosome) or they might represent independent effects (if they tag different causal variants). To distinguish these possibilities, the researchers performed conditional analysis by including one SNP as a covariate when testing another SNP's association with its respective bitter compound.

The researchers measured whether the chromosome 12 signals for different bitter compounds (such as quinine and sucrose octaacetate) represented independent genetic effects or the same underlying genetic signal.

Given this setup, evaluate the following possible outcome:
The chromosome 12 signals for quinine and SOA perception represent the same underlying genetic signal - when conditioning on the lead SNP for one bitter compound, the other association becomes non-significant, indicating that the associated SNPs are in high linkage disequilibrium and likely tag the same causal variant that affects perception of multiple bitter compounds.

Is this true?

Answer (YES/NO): NO